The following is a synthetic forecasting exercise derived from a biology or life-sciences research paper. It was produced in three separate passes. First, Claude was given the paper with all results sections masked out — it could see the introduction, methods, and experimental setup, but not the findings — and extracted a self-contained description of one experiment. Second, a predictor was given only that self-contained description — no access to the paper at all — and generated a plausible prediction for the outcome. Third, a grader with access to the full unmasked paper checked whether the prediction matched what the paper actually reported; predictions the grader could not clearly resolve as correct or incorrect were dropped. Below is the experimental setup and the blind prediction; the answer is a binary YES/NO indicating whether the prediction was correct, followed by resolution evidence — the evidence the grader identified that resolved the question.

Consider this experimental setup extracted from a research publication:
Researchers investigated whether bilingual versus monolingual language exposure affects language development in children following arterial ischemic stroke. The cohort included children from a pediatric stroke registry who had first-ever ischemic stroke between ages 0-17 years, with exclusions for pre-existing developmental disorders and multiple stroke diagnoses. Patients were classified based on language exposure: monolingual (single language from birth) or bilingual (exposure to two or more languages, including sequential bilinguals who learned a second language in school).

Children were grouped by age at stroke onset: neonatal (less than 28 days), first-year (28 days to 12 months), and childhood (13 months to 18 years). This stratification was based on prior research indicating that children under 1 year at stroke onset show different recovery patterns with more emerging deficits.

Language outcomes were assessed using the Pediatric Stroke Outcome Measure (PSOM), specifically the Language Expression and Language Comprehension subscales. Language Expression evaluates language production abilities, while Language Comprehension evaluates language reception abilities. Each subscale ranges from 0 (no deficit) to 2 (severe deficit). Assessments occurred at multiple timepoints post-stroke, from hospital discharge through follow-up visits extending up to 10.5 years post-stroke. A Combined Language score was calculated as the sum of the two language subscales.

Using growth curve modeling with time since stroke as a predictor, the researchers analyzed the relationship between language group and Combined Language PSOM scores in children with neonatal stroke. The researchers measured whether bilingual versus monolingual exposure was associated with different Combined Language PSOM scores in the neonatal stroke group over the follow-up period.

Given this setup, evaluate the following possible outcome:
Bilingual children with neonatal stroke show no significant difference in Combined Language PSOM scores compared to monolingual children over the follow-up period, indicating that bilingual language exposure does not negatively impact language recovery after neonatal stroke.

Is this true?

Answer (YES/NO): YES